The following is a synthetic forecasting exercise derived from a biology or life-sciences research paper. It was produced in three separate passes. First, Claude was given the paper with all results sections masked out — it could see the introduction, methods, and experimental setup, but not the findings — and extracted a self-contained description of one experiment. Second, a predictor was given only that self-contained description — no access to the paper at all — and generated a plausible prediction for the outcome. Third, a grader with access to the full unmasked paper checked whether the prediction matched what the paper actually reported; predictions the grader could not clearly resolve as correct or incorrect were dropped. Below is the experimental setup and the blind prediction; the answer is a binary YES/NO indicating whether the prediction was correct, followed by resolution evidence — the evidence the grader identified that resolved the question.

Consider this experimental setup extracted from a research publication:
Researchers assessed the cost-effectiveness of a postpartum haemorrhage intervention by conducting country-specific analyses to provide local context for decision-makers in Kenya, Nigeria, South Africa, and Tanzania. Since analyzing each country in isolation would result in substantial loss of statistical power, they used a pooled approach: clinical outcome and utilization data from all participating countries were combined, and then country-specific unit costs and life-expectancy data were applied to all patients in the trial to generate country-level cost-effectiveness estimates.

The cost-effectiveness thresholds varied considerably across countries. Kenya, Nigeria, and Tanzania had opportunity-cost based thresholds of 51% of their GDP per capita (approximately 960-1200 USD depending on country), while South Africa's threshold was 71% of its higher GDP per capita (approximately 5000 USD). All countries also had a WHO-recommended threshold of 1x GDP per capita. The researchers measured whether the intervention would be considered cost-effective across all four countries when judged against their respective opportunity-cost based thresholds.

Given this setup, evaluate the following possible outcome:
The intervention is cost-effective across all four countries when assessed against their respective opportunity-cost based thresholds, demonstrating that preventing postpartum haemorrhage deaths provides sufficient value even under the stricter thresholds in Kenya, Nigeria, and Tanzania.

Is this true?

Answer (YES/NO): YES